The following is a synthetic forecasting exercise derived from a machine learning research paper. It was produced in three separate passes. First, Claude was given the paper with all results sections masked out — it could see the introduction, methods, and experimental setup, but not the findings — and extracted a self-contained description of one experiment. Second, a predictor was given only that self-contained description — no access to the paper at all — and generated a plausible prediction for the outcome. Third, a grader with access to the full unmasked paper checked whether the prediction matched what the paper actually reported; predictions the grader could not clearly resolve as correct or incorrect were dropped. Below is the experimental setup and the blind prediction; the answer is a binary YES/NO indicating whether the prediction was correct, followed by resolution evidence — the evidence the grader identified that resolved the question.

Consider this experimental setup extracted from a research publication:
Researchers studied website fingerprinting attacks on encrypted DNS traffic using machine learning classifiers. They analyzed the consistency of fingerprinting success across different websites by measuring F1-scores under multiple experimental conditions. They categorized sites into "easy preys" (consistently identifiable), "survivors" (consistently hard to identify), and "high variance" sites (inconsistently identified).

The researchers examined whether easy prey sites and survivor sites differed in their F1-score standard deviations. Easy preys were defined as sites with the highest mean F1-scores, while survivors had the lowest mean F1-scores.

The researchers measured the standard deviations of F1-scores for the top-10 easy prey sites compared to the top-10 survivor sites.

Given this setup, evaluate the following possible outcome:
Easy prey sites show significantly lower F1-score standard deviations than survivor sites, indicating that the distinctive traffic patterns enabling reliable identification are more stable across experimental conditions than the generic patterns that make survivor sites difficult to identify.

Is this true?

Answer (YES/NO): NO